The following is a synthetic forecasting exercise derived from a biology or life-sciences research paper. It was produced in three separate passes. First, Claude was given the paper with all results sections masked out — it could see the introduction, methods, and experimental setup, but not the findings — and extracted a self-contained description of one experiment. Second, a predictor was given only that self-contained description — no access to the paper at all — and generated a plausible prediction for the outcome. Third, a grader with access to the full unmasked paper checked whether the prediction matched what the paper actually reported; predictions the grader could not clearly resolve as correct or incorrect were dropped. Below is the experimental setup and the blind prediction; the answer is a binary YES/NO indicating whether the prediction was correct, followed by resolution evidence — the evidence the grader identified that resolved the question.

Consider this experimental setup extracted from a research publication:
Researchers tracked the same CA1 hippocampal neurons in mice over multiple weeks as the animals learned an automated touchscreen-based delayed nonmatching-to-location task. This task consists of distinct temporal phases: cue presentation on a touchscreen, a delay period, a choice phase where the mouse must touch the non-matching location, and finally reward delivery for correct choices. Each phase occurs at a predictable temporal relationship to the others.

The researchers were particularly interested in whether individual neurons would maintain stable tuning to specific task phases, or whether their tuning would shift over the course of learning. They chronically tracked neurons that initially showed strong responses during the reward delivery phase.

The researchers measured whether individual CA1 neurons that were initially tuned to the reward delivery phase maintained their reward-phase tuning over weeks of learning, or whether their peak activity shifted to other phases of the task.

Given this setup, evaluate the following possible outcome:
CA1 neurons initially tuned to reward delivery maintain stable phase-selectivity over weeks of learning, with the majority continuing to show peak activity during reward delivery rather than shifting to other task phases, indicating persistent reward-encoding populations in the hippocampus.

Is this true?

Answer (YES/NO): NO